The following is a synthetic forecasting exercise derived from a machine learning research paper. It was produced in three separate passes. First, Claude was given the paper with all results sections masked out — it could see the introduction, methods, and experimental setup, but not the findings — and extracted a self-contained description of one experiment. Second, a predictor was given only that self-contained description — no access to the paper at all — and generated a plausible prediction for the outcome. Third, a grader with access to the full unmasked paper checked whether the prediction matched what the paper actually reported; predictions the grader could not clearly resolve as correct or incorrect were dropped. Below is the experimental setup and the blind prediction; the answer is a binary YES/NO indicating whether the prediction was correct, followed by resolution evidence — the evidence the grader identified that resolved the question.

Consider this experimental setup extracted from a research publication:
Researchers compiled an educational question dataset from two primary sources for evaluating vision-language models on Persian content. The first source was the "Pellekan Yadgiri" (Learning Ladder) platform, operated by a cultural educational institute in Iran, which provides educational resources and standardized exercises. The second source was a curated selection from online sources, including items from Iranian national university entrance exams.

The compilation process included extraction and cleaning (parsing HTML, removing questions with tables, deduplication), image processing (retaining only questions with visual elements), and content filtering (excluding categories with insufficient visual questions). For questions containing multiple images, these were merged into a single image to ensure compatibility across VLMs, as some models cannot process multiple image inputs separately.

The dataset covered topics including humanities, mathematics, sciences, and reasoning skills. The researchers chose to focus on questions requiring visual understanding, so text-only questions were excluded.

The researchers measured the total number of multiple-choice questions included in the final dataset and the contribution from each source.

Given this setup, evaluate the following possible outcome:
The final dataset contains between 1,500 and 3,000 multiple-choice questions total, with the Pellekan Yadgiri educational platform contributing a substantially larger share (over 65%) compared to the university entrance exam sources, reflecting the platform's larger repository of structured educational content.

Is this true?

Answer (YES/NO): NO